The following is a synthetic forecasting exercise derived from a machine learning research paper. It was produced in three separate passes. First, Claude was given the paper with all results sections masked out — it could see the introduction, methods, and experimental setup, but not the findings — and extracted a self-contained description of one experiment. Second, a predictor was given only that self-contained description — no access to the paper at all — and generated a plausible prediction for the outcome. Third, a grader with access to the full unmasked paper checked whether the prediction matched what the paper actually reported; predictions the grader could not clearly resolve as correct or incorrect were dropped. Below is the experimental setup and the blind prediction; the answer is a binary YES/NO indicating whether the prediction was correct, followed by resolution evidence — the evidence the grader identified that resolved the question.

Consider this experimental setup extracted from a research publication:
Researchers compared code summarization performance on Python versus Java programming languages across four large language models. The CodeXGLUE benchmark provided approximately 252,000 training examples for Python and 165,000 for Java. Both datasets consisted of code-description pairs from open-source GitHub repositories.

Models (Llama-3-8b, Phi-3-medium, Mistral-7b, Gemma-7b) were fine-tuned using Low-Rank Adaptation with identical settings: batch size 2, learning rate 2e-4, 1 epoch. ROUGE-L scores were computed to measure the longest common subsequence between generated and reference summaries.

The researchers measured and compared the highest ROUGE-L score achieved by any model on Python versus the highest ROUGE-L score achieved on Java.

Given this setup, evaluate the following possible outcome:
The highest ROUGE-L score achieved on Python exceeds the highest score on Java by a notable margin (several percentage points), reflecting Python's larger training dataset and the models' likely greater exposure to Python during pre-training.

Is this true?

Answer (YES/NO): NO